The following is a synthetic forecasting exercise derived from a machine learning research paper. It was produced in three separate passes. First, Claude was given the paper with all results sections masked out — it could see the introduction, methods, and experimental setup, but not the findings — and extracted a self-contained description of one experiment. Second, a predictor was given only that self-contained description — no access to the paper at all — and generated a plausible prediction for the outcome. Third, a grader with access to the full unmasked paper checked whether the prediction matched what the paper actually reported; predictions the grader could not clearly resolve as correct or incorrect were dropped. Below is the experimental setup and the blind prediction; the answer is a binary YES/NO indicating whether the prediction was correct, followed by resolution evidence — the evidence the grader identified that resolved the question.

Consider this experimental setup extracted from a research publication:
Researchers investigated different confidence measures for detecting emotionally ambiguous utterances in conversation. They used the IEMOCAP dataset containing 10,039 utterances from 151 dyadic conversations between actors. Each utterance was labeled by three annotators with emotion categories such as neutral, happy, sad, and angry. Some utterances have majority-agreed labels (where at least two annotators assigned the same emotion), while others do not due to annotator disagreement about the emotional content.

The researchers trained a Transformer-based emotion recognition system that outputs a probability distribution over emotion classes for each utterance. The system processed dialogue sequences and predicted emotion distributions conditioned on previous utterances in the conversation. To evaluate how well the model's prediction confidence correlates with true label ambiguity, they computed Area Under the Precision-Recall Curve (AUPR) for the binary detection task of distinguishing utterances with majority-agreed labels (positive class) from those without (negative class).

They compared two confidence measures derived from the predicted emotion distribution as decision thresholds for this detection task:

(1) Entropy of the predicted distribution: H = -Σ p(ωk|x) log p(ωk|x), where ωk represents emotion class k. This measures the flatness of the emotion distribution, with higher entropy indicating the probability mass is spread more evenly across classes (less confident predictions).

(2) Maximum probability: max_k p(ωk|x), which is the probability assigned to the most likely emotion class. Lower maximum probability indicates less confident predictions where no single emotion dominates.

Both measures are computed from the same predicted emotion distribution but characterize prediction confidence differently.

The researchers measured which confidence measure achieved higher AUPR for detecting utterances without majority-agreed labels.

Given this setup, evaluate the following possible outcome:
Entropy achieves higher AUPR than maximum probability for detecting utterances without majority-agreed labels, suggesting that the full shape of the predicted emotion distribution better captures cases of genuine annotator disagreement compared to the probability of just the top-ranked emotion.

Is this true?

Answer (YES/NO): YES